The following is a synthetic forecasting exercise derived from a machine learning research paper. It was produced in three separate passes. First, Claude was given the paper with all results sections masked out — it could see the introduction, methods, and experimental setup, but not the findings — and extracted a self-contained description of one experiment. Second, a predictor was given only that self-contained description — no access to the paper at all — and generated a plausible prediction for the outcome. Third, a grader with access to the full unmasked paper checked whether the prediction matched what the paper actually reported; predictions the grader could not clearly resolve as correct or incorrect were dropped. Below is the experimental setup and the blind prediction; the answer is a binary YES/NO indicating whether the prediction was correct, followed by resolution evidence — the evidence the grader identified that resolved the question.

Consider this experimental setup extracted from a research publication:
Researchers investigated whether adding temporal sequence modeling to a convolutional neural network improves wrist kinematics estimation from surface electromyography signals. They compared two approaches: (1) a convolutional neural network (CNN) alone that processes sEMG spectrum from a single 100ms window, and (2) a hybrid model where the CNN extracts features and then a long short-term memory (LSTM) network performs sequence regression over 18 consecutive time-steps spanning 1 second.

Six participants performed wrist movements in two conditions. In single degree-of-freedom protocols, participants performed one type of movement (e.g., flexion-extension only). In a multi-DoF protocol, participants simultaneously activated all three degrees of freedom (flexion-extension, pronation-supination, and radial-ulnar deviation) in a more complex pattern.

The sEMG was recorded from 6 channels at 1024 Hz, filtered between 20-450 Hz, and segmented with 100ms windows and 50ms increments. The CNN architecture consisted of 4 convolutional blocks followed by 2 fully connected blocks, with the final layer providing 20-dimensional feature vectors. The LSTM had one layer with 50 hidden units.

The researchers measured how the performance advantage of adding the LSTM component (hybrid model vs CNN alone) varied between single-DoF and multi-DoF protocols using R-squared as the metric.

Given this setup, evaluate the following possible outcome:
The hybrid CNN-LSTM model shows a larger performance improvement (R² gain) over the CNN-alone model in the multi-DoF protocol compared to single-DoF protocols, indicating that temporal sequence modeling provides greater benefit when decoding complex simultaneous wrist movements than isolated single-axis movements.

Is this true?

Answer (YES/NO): YES